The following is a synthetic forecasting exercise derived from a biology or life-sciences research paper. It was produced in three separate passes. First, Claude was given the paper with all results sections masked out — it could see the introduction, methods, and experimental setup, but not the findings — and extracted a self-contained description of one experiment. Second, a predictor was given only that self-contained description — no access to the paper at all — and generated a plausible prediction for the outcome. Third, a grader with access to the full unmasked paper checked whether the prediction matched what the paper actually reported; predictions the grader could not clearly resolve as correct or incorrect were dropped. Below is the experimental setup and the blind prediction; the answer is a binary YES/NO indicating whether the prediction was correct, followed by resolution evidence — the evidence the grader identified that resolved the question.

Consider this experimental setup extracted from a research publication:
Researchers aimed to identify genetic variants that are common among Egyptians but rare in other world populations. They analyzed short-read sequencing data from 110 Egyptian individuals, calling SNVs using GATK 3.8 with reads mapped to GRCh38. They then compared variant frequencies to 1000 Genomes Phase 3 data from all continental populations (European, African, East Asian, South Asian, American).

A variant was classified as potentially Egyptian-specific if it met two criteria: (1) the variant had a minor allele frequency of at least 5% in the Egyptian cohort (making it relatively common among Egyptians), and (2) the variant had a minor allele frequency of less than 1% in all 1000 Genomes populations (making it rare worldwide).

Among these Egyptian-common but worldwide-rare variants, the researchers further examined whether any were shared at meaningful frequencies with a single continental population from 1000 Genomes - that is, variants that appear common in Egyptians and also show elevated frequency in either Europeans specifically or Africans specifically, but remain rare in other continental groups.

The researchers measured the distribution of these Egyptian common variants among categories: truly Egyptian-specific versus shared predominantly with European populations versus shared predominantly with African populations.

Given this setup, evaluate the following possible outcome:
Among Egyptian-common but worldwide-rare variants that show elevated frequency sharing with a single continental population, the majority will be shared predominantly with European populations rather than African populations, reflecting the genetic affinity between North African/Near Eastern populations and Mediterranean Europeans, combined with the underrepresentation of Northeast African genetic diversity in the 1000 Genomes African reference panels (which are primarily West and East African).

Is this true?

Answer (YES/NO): NO